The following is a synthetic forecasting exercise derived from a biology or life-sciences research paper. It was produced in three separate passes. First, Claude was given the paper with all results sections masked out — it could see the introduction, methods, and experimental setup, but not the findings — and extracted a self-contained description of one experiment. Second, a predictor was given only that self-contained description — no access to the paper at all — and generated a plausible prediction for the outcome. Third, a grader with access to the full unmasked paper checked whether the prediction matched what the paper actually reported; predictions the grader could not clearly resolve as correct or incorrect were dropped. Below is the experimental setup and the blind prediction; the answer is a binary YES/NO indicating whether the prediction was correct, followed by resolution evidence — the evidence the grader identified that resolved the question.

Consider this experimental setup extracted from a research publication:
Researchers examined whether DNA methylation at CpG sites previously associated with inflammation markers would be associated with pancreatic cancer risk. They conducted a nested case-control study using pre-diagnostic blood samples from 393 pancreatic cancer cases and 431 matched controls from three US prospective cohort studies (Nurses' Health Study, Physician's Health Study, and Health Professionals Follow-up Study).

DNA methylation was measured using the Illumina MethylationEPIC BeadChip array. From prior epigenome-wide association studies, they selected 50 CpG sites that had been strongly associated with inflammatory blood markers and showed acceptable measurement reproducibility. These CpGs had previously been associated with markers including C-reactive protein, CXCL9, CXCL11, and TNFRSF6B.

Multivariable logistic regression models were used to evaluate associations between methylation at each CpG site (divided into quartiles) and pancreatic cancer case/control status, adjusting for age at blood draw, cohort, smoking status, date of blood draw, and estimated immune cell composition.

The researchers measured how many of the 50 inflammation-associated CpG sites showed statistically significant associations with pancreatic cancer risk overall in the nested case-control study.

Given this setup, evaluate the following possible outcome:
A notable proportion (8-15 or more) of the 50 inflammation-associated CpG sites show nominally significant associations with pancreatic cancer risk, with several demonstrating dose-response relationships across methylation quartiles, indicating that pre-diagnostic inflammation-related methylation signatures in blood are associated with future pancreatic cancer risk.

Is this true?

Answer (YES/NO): NO